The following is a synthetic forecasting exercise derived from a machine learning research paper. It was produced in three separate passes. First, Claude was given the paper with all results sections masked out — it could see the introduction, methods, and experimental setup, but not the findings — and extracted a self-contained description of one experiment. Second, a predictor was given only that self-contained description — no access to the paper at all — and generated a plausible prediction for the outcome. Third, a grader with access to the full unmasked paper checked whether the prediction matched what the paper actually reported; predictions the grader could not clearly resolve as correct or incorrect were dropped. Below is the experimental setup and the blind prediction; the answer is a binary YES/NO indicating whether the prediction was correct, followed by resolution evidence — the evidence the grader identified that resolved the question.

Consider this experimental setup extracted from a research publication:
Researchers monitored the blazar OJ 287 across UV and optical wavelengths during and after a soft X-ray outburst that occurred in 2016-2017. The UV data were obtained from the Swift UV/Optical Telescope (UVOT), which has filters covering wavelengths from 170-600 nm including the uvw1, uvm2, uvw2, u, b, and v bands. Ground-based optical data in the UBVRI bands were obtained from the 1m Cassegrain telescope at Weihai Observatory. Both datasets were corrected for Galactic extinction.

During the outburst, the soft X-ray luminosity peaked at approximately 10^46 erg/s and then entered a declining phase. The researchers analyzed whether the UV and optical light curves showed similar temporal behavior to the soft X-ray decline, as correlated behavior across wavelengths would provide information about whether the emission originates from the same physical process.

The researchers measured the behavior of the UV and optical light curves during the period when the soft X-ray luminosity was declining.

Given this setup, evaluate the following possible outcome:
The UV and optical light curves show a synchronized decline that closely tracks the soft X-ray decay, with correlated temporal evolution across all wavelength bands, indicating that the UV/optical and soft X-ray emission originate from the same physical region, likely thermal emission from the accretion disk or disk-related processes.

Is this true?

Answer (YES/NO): NO